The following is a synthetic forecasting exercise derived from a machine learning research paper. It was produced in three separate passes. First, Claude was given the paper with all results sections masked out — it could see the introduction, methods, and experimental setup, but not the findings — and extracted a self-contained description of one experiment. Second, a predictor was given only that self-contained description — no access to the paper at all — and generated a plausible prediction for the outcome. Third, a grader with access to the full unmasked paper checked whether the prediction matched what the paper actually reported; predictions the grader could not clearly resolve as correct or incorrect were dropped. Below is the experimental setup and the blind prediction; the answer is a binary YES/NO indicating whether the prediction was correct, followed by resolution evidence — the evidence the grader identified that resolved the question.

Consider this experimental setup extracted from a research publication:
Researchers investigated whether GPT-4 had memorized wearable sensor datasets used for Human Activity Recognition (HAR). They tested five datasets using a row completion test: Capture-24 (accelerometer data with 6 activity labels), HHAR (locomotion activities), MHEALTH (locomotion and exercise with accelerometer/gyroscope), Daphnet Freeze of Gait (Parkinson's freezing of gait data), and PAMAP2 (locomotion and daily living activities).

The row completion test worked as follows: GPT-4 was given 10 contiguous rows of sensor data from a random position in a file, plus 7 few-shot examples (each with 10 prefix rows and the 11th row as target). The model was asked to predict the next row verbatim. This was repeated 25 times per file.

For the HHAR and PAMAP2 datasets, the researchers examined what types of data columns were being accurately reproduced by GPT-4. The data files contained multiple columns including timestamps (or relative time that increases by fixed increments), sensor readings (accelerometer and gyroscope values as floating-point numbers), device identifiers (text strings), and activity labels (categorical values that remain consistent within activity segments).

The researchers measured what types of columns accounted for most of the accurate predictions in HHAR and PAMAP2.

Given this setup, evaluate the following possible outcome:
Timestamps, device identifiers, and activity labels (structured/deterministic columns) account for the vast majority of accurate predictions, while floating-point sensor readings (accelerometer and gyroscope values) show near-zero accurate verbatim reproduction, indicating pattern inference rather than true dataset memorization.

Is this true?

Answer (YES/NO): YES